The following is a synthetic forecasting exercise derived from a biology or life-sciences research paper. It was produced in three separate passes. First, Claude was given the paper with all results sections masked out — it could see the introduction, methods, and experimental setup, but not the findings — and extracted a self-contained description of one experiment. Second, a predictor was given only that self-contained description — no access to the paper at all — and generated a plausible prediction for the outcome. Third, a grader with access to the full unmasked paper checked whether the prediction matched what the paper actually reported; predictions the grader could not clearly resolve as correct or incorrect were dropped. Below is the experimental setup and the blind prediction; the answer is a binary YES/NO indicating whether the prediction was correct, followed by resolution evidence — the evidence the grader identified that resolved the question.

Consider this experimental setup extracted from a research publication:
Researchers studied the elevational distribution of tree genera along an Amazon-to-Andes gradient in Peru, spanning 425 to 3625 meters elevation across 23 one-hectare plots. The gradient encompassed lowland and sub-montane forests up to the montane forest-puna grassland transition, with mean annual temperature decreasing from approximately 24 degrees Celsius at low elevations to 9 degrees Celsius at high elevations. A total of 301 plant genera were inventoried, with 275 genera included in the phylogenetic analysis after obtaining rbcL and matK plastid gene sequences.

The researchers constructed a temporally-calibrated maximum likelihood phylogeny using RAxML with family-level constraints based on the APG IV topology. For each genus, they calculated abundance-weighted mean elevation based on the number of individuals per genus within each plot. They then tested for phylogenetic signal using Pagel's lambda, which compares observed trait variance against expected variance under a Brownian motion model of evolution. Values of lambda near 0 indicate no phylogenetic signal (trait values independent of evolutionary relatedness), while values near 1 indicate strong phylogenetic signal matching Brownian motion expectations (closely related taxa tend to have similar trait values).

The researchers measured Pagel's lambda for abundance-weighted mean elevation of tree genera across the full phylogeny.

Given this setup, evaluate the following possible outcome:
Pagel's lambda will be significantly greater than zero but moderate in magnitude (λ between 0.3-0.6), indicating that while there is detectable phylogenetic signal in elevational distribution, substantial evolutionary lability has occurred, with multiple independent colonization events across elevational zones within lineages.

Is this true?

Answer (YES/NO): NO